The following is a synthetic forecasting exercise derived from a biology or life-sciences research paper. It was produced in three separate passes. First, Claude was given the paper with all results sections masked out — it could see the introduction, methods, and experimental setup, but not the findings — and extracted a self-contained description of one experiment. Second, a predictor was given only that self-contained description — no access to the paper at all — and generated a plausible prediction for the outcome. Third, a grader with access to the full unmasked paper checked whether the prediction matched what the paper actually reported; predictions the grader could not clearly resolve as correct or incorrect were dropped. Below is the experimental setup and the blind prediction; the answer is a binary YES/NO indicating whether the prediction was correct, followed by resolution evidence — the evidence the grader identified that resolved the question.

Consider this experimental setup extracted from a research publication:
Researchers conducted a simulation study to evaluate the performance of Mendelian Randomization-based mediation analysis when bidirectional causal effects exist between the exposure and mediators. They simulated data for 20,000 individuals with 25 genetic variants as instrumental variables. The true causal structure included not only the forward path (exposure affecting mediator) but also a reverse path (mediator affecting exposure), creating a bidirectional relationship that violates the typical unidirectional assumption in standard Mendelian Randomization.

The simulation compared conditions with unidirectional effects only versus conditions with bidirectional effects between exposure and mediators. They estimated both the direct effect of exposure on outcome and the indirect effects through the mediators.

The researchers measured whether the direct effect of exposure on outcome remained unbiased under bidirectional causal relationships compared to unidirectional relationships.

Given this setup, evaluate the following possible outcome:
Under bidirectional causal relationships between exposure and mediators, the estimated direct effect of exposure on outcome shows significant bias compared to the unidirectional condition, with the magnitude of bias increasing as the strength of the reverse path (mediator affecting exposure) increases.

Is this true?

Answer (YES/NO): NO